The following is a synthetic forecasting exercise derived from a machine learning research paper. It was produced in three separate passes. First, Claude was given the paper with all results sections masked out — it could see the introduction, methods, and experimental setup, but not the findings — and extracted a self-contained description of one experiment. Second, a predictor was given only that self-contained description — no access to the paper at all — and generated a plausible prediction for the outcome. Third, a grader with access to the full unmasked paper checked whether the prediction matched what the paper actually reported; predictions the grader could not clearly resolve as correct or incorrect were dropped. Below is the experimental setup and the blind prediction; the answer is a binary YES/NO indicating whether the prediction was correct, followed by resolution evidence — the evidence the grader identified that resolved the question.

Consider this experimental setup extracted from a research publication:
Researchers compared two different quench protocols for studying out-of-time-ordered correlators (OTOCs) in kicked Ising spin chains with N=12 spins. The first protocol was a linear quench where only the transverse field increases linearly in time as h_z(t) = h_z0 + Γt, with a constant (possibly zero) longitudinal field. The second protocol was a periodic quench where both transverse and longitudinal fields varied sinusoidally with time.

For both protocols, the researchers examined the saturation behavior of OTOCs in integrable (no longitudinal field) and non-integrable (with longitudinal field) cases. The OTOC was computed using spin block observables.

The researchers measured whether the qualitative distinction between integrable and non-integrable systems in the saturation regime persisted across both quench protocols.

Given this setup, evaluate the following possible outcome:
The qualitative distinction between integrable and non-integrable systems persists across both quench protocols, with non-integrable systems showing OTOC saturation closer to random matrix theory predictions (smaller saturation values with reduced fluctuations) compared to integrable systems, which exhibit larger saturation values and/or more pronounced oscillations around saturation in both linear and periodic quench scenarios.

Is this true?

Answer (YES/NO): NO